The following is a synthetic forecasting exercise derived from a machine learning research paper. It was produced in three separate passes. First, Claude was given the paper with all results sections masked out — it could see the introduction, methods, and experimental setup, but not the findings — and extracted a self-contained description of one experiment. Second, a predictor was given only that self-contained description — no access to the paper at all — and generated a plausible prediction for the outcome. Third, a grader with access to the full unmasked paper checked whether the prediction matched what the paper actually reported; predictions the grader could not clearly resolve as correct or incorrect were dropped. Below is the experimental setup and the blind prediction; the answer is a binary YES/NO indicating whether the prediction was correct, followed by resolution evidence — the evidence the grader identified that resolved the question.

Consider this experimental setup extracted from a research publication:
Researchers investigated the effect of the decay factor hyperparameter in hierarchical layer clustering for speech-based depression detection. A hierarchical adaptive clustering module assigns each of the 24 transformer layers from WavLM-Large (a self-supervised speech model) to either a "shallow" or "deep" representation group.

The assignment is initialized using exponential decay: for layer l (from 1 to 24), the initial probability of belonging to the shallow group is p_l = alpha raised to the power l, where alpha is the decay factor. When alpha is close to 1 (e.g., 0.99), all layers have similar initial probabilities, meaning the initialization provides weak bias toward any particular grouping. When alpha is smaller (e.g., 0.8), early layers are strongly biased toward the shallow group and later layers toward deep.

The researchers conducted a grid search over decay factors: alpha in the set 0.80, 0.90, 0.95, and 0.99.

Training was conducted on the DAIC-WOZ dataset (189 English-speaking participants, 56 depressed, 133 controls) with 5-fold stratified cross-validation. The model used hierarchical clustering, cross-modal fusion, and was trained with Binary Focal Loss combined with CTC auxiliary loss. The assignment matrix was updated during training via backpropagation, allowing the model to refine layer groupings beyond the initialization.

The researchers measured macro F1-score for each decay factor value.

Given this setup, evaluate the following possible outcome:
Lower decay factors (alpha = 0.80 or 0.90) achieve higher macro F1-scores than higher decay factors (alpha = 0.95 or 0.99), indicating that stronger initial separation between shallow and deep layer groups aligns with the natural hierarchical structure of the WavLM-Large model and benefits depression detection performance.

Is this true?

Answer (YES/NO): NO